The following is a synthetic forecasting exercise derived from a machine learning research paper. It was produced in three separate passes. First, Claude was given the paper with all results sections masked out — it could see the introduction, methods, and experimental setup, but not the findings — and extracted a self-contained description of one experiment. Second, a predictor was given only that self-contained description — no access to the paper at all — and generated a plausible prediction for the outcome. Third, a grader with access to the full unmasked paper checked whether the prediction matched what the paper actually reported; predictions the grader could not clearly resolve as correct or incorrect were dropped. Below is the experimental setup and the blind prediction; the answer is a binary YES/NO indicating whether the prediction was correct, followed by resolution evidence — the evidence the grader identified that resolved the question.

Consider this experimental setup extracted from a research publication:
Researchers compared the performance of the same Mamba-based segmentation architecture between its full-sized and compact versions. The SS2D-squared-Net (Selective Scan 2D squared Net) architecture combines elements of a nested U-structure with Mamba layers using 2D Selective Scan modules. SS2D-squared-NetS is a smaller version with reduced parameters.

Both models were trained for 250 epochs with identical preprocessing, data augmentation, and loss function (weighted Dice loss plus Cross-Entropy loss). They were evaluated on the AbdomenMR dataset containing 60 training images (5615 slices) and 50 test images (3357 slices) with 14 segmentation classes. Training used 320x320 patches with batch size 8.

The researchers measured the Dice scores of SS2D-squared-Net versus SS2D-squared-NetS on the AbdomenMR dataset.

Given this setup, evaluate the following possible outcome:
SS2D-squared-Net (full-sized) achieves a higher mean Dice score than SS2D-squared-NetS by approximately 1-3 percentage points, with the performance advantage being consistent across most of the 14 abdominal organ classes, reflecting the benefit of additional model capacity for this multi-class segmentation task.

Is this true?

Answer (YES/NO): NO